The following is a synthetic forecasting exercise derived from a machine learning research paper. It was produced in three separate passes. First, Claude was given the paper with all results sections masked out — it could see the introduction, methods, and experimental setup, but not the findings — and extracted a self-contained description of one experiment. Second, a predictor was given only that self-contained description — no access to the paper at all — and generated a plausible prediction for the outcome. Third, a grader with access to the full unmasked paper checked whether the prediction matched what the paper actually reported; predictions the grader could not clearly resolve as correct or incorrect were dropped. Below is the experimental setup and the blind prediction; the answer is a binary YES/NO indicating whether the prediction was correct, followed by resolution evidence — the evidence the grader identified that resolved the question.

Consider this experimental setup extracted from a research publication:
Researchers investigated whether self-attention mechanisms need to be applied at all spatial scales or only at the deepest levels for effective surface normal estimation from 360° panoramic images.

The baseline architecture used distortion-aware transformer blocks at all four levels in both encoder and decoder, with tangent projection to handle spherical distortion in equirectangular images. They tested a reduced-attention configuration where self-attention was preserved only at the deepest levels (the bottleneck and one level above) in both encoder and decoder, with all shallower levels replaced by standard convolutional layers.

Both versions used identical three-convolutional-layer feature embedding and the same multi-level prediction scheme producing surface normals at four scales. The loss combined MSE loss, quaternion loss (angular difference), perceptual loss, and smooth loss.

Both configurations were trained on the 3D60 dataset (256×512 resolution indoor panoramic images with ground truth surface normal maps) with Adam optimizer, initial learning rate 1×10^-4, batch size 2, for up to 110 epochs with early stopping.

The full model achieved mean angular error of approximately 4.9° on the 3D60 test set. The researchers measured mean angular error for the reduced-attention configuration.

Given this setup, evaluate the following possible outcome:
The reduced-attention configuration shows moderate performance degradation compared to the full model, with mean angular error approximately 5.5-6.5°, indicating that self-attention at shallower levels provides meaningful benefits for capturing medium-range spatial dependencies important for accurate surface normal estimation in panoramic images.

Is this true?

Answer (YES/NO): NO